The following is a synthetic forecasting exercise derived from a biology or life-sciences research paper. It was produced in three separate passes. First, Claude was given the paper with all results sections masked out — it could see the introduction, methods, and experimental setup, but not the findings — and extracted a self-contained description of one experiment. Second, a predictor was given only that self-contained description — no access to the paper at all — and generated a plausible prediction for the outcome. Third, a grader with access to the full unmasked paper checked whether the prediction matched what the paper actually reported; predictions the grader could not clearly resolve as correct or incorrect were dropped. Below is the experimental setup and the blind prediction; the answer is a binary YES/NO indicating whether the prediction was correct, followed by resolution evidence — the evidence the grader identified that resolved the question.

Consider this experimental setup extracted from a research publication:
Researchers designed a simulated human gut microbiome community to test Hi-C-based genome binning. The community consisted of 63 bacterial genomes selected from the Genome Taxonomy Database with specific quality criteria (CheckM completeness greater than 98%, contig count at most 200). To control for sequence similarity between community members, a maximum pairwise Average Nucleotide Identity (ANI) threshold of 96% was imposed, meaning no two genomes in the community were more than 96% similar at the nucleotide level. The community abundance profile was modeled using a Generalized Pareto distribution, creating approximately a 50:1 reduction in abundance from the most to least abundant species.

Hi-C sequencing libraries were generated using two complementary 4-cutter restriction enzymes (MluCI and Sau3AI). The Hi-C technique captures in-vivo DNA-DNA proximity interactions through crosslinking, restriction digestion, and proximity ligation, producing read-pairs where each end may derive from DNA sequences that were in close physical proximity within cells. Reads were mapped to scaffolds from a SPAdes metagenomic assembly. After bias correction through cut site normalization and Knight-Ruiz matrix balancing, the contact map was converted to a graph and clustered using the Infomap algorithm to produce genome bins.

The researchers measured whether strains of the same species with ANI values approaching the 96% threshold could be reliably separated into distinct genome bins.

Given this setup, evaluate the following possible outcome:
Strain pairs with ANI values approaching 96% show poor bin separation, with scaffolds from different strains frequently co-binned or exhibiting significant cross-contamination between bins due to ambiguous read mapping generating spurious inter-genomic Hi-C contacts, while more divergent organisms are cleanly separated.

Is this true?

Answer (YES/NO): NO